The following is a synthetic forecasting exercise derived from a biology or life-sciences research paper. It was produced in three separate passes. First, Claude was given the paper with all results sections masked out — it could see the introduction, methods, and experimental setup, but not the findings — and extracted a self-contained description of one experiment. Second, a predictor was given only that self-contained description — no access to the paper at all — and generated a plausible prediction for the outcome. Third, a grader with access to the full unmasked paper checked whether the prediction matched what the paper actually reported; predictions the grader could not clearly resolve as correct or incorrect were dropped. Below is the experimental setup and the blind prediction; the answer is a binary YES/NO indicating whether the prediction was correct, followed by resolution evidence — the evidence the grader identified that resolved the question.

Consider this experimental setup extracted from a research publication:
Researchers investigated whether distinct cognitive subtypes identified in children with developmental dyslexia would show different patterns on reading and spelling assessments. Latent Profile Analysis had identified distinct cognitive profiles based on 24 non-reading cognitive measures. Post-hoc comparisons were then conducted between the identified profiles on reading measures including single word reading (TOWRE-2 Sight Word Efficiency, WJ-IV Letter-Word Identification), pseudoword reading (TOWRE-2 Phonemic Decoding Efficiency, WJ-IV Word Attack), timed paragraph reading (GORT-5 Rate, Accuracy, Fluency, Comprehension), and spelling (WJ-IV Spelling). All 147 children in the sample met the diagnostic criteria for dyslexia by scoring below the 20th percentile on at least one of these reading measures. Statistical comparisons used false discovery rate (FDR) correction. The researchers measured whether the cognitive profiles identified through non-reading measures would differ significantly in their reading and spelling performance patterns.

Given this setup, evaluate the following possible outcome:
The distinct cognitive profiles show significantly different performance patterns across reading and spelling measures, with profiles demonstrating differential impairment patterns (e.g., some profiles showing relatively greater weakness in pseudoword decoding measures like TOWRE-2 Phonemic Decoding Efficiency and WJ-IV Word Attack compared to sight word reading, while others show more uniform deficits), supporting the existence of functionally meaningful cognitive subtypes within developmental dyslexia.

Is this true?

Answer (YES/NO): NO